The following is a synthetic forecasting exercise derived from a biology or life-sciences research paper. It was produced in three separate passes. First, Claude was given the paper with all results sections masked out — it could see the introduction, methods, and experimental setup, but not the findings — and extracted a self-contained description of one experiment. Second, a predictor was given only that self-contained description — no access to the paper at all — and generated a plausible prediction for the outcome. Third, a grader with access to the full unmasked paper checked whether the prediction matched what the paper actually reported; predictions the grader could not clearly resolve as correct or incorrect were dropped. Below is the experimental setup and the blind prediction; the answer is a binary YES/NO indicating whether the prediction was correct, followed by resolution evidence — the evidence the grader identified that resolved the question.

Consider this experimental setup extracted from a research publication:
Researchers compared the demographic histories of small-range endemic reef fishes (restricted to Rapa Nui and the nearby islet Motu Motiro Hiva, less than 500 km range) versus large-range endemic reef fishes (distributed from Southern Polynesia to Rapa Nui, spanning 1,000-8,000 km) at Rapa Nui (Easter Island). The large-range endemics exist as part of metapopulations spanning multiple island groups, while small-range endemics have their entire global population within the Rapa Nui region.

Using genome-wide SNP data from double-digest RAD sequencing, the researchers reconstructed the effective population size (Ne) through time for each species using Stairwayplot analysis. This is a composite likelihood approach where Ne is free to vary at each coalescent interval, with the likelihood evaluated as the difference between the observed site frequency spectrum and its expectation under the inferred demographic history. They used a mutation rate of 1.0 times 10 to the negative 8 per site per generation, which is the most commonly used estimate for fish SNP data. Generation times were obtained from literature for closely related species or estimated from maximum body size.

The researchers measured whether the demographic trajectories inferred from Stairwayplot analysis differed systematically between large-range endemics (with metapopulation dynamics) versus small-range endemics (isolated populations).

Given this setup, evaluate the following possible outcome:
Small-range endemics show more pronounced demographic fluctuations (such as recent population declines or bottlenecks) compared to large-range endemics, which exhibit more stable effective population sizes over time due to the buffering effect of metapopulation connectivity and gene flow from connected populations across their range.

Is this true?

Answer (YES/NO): NO